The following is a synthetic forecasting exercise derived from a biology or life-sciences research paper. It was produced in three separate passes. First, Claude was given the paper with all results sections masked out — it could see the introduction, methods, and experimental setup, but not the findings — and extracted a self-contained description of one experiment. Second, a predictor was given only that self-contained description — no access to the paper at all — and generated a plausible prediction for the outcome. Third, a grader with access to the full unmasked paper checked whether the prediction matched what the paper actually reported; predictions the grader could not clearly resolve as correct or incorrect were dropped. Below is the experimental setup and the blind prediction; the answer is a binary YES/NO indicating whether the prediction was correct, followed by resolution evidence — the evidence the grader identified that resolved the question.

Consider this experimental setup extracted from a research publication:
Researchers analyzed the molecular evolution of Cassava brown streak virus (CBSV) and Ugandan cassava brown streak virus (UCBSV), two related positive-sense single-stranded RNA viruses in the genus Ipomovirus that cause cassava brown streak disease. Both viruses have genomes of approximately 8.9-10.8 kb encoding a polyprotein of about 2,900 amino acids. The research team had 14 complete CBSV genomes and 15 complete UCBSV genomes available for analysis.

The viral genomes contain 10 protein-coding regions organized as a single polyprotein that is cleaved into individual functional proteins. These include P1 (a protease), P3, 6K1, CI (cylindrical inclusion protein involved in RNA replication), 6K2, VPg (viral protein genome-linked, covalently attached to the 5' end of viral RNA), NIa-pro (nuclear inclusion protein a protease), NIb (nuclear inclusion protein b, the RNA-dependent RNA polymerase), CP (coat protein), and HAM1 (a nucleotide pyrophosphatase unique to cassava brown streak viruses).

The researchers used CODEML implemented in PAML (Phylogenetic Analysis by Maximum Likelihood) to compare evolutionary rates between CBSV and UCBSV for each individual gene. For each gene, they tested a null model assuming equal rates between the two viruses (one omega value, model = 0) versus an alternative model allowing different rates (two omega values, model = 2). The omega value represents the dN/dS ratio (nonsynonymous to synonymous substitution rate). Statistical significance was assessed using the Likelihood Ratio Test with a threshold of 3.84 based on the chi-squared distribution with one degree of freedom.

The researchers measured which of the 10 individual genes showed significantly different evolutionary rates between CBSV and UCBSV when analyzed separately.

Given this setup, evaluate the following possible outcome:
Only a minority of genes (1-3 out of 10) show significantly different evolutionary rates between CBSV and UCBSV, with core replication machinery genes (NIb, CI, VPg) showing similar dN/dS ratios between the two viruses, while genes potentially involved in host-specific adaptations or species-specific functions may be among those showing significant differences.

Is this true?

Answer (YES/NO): NO